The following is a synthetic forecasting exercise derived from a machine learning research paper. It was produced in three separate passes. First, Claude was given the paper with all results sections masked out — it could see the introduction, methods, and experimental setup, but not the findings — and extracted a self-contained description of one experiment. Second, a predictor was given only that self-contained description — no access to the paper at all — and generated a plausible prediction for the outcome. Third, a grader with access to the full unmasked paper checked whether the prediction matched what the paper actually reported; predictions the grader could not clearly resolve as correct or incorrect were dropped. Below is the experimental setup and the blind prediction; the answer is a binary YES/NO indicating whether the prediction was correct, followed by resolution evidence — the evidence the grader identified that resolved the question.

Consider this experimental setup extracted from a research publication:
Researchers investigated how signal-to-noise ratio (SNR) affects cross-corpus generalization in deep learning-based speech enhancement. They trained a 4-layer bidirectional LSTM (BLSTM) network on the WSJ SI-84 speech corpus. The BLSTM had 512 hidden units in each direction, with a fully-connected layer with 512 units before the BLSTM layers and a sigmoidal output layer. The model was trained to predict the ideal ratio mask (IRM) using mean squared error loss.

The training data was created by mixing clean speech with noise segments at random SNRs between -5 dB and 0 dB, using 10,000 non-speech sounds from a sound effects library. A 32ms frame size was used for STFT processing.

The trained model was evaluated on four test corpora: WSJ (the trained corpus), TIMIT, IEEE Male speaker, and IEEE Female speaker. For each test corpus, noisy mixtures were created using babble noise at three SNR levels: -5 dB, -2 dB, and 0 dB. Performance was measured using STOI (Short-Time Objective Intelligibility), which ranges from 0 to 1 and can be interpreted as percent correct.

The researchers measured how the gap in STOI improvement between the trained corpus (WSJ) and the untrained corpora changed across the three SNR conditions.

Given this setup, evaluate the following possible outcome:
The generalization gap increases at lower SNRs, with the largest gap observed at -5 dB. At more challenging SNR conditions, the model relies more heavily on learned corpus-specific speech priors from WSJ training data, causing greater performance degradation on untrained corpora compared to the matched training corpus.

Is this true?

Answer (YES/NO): YES